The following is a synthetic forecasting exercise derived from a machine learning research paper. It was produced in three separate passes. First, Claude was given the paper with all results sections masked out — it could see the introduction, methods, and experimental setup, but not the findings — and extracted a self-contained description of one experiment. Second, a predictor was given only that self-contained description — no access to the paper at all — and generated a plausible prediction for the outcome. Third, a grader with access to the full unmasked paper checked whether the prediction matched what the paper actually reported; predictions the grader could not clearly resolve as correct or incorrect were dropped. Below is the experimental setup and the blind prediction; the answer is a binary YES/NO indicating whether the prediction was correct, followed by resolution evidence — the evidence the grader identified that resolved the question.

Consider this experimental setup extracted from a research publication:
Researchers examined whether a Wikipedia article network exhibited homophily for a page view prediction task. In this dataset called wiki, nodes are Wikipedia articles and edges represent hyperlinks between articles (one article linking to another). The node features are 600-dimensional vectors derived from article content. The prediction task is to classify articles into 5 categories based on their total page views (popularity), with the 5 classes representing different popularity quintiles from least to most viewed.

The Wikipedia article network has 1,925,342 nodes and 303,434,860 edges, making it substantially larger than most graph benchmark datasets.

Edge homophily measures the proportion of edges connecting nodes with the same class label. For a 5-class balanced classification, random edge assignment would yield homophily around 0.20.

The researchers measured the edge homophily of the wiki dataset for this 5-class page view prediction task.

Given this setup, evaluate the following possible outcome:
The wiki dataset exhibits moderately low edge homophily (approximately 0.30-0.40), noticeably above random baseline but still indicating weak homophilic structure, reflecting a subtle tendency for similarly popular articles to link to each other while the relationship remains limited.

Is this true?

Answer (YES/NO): YES